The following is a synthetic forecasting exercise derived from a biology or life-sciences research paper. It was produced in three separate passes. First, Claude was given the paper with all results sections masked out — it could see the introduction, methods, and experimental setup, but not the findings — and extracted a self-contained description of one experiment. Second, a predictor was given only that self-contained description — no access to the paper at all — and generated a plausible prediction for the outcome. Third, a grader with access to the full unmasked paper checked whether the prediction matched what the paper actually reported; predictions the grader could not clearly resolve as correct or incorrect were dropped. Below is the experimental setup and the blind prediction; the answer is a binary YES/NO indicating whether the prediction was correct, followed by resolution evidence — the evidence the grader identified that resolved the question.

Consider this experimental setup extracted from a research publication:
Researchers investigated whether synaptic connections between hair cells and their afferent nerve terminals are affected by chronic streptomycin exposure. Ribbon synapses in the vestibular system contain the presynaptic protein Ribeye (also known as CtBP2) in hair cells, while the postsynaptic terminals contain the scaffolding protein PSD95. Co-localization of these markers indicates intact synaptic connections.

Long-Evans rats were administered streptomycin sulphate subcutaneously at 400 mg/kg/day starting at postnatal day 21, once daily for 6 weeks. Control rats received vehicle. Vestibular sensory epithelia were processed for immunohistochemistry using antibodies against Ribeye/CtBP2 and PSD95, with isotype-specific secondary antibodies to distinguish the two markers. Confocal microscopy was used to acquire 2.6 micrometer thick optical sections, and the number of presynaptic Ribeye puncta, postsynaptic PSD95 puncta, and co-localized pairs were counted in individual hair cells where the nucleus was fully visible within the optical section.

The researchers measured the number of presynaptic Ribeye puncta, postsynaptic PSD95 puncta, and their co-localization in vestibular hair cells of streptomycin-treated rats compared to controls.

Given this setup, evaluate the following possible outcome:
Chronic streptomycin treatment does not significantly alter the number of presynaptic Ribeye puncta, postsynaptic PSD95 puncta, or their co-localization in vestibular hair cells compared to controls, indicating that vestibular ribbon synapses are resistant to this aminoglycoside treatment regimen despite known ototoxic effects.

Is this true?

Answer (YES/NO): NO